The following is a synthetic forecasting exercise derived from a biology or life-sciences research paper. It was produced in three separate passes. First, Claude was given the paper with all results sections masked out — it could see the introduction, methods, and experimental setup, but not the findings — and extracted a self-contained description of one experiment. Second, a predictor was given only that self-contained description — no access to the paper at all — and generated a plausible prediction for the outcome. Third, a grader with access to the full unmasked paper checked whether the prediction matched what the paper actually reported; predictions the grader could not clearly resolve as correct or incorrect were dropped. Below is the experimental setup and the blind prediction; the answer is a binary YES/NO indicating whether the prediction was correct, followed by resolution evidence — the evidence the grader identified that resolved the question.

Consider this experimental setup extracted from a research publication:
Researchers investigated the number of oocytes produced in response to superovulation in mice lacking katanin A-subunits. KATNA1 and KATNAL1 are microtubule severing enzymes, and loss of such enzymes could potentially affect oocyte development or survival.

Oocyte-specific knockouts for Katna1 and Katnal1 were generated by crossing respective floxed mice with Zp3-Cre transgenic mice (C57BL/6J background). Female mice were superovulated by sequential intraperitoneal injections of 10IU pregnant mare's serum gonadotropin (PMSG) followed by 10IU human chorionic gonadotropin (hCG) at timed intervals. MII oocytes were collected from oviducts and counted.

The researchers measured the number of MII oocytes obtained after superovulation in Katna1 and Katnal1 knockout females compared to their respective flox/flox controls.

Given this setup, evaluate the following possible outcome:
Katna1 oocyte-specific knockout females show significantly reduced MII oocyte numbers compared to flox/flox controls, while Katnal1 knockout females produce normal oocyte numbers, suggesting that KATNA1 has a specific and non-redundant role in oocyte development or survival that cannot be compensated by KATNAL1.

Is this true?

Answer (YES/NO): NO